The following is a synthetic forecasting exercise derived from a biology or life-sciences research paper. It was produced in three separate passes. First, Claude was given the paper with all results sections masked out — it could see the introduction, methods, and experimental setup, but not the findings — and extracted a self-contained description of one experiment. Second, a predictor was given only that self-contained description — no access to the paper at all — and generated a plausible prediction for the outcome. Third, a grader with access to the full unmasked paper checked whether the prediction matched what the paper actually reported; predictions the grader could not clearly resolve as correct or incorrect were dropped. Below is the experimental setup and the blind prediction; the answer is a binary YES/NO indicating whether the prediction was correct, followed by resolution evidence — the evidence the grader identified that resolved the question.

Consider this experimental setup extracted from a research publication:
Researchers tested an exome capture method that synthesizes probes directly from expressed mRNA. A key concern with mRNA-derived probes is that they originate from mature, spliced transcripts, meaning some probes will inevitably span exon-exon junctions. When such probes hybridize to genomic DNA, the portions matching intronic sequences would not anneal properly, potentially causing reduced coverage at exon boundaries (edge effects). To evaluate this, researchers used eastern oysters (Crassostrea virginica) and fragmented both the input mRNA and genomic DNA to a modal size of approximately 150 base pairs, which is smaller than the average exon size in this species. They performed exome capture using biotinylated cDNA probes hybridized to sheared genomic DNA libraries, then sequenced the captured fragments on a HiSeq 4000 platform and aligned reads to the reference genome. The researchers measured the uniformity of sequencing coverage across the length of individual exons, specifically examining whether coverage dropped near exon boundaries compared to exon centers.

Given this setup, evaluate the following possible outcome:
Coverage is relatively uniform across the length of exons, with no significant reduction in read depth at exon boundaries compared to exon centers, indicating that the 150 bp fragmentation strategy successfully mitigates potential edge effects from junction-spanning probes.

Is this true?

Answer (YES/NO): YES